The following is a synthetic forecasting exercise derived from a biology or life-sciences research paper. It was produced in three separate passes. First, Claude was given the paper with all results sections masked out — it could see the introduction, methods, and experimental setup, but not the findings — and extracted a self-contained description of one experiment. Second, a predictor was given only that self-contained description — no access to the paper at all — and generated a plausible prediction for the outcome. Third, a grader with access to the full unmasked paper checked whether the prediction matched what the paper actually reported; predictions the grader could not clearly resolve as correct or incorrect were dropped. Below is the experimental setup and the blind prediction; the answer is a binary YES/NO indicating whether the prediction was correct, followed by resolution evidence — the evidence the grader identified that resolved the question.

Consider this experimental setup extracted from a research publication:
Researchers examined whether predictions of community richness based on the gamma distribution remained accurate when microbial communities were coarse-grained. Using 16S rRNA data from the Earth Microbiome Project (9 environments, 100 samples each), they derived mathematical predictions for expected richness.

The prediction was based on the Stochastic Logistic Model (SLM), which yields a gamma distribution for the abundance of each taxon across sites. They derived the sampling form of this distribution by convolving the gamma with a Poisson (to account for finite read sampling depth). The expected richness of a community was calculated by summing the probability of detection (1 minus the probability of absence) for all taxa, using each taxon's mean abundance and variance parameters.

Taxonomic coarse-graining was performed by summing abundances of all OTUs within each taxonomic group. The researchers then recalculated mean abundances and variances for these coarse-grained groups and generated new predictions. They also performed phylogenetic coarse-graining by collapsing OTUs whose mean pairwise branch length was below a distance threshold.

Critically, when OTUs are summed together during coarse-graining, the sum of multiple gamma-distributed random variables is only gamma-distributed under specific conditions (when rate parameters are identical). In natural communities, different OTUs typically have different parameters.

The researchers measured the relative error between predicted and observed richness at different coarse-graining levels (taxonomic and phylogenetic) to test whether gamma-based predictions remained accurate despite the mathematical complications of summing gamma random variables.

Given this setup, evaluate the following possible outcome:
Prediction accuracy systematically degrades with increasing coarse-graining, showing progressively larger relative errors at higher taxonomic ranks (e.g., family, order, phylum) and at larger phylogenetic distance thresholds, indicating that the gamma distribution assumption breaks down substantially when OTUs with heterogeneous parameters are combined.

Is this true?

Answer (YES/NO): NO